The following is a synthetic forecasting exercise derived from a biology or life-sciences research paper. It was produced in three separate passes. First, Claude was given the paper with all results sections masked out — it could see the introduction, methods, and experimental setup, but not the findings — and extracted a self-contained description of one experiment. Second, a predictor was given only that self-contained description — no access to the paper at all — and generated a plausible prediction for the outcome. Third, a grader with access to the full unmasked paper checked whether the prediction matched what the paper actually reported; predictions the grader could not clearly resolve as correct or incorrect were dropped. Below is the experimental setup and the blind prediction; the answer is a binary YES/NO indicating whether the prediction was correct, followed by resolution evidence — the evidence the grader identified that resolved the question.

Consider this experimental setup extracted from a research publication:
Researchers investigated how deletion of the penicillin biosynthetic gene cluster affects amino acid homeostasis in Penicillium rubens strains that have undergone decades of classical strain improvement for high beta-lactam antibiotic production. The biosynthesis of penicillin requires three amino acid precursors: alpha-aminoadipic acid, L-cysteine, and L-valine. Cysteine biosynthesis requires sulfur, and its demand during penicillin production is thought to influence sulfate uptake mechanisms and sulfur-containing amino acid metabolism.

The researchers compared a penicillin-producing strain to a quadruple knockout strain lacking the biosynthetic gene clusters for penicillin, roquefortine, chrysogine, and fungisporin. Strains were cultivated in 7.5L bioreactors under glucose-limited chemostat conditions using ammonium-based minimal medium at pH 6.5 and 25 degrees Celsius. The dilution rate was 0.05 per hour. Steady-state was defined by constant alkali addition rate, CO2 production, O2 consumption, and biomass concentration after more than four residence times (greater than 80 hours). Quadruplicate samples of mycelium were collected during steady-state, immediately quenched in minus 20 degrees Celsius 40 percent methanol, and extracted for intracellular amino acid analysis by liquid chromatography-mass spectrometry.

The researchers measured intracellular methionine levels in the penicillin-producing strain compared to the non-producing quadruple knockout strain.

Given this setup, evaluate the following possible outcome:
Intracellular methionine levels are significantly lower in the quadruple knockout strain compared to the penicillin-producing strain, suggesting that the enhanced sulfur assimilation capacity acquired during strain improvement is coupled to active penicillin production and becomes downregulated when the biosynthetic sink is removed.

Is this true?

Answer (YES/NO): YES